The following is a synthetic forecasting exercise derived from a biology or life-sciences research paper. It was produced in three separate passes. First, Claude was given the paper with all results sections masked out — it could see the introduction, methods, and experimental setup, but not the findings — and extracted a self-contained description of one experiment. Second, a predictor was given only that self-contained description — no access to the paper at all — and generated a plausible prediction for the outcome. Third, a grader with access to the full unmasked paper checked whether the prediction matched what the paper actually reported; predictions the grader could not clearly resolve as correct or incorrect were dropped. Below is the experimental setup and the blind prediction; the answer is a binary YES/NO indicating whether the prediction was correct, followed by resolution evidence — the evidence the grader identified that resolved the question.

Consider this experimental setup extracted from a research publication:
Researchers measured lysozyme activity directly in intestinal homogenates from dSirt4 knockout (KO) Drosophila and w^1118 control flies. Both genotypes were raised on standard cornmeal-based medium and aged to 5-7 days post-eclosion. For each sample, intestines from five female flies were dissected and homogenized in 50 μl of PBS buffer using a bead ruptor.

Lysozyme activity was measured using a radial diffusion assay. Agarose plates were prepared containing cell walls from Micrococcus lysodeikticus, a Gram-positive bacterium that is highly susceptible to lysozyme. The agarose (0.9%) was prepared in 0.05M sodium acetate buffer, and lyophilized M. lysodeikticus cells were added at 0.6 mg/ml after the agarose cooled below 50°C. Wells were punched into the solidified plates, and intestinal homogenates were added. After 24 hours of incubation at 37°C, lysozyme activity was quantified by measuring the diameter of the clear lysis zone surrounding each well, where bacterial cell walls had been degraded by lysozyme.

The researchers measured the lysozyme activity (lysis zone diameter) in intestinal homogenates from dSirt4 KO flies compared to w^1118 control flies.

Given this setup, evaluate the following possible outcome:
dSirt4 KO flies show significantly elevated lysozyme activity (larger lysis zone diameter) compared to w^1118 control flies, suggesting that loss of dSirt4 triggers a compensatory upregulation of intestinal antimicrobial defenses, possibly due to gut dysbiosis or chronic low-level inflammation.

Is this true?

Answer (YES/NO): YES